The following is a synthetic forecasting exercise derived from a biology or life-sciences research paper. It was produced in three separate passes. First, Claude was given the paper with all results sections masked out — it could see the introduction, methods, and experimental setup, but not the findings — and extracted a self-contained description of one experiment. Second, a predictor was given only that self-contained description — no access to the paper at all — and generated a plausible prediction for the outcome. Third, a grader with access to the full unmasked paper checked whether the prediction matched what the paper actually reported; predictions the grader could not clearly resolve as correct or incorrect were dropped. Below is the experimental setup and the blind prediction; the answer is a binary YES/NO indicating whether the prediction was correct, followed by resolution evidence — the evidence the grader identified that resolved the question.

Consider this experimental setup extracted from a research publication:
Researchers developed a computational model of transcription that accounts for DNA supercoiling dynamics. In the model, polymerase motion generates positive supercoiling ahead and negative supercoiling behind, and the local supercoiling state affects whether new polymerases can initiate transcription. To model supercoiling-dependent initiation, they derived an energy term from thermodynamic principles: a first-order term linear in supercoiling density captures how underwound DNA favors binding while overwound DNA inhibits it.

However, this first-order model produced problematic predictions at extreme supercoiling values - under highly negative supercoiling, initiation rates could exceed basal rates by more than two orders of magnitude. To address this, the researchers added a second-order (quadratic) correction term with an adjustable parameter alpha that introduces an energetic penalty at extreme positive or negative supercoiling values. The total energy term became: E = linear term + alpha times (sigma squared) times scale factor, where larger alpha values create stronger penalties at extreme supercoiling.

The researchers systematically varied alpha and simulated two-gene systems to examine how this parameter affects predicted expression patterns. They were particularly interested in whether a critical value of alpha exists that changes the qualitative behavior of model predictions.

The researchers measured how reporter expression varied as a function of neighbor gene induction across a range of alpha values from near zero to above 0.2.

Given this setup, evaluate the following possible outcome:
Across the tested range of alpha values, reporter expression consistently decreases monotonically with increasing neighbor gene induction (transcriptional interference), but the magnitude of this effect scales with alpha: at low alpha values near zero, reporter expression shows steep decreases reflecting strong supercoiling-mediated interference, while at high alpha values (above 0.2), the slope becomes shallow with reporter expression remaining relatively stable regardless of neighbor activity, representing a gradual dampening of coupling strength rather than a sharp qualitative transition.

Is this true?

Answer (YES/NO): NO